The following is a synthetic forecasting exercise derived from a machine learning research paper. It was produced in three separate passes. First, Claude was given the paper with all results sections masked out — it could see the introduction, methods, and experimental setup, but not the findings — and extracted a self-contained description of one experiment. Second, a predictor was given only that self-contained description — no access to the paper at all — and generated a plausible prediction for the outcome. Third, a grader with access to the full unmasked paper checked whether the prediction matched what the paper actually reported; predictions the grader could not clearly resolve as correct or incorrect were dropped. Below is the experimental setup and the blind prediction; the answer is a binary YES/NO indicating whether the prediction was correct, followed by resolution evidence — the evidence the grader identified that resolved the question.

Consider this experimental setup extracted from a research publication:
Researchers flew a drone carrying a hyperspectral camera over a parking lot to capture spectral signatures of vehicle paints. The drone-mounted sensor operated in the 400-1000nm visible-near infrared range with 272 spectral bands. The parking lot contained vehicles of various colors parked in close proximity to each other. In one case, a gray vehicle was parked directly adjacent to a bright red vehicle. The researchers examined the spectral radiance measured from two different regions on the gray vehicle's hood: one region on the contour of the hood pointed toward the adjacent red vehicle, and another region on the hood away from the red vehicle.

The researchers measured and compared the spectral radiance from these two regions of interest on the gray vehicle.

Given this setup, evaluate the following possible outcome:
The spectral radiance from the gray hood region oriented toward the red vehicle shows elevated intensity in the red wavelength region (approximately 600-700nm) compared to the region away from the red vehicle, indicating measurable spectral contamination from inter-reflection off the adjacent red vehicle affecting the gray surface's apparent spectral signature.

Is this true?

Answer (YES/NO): YES